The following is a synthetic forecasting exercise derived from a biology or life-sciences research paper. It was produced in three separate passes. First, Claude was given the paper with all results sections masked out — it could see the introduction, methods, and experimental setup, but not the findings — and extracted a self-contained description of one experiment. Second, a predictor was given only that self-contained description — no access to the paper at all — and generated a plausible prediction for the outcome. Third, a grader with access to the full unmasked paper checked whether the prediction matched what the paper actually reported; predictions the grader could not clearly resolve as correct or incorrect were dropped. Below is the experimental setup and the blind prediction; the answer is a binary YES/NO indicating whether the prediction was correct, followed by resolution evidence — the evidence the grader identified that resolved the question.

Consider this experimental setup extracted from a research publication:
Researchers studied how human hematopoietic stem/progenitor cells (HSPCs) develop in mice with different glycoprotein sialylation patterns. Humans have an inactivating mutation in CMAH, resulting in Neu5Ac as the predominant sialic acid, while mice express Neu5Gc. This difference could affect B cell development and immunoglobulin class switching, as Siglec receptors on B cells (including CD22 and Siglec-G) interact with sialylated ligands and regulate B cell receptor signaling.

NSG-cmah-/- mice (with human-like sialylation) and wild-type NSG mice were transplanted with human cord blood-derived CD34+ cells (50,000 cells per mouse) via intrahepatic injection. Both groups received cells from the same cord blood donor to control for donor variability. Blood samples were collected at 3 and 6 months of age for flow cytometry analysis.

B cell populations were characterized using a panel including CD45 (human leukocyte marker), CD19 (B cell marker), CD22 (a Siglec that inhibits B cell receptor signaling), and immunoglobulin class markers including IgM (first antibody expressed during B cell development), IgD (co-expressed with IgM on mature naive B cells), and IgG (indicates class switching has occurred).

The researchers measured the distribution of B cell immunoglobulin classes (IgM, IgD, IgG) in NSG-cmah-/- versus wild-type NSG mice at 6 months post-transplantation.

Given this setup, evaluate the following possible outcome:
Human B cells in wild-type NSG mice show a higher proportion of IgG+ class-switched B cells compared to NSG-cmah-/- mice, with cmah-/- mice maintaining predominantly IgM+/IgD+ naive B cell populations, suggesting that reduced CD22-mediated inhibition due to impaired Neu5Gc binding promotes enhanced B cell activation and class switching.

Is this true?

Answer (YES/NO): NO